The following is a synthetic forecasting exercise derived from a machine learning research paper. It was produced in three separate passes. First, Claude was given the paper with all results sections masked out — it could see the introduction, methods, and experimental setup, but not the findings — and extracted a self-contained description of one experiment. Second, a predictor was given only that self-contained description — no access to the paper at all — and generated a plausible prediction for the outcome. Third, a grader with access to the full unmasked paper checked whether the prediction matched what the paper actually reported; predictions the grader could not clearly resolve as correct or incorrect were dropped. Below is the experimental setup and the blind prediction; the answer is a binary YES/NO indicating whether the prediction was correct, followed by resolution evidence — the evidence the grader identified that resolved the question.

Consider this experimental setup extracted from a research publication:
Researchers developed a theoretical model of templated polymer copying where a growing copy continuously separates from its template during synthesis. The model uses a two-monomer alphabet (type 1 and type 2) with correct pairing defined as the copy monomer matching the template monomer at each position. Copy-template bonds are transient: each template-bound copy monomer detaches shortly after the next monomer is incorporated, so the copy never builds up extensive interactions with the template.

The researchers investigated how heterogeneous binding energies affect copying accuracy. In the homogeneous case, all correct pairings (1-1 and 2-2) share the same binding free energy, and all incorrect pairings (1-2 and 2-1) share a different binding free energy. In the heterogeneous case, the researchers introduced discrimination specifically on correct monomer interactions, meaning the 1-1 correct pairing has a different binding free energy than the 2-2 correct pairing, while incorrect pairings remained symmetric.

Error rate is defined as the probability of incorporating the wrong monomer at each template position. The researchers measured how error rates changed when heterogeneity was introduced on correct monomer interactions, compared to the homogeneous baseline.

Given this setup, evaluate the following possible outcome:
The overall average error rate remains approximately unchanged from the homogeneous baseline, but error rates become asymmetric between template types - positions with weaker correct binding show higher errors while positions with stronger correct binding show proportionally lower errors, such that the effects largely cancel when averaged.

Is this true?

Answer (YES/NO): NO